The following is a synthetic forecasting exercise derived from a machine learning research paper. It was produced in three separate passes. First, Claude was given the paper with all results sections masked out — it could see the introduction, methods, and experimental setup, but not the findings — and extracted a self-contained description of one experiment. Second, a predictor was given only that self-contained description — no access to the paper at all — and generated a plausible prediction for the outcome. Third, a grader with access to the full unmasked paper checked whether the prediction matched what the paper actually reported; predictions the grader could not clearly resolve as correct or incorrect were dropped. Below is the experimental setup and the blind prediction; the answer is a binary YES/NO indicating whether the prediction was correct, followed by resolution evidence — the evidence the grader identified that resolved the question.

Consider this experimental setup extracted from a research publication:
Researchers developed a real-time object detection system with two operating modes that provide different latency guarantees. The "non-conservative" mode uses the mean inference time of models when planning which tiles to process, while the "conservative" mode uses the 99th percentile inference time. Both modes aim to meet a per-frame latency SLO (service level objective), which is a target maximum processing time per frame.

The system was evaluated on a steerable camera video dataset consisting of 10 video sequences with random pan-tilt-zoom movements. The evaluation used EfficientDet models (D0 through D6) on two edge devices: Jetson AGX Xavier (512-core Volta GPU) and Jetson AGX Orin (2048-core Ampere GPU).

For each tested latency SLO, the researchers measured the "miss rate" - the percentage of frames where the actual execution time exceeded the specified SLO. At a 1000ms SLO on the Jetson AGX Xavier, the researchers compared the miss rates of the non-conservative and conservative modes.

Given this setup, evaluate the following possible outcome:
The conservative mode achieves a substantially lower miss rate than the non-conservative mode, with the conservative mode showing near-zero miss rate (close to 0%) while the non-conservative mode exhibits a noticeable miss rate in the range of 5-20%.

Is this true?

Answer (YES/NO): YES